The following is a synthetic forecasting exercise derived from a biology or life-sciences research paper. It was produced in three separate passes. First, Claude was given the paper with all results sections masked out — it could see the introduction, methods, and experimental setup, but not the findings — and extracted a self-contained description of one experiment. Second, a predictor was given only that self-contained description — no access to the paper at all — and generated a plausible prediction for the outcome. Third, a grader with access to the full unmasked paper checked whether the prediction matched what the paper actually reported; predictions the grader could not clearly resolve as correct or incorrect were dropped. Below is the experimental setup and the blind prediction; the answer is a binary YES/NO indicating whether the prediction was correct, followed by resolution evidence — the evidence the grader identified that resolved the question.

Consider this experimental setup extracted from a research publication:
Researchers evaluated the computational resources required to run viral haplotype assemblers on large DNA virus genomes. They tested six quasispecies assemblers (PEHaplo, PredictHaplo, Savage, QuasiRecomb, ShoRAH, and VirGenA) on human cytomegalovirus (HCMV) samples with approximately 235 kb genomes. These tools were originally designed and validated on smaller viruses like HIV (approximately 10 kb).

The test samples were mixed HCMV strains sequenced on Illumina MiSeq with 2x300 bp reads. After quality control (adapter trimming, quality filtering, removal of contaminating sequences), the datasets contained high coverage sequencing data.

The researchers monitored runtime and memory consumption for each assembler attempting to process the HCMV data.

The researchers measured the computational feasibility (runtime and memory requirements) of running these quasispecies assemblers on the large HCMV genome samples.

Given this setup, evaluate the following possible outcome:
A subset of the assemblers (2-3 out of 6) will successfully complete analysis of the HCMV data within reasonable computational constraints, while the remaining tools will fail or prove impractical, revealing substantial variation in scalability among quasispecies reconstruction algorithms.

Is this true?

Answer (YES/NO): NO